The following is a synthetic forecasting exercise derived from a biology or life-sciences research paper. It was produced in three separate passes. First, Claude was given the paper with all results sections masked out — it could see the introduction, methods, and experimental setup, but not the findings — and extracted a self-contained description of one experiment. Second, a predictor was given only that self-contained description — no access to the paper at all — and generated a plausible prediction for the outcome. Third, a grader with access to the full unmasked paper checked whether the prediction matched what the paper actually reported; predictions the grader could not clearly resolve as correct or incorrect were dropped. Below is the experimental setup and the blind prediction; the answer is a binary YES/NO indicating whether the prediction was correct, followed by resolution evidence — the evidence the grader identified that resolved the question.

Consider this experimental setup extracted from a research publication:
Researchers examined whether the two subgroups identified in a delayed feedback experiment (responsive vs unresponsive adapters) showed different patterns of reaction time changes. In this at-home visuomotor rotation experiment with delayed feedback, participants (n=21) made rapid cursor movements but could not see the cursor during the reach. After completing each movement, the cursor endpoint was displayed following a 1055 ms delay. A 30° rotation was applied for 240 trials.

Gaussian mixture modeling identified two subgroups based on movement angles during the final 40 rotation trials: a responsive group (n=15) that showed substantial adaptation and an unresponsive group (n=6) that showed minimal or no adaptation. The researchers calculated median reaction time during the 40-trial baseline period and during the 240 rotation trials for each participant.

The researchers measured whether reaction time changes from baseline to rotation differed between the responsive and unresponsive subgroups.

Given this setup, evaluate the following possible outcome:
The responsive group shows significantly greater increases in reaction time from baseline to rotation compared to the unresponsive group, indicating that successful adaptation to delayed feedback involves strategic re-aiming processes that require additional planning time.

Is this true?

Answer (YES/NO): YES